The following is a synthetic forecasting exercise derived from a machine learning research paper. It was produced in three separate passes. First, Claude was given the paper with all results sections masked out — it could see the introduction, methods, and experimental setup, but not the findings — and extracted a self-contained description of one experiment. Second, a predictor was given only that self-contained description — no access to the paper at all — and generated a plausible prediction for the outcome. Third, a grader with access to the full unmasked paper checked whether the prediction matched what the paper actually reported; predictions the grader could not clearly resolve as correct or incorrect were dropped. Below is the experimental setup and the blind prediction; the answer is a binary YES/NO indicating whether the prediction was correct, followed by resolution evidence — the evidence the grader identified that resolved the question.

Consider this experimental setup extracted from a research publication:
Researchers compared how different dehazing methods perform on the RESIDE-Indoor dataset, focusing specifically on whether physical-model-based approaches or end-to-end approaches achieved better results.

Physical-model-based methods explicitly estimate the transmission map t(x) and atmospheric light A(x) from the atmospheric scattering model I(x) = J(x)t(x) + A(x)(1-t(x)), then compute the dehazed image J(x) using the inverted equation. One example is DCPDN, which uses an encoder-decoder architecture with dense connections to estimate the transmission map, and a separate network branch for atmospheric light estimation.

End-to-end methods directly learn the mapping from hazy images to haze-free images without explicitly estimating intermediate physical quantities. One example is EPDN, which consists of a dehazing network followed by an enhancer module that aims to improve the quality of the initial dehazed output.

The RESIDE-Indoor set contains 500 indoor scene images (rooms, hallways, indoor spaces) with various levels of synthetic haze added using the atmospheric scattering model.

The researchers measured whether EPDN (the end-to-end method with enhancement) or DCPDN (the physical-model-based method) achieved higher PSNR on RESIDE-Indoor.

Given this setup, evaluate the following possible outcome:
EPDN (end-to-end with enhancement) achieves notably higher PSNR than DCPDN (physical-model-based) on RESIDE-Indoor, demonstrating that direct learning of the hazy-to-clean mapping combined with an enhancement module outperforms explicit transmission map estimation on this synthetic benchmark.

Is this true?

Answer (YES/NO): YES